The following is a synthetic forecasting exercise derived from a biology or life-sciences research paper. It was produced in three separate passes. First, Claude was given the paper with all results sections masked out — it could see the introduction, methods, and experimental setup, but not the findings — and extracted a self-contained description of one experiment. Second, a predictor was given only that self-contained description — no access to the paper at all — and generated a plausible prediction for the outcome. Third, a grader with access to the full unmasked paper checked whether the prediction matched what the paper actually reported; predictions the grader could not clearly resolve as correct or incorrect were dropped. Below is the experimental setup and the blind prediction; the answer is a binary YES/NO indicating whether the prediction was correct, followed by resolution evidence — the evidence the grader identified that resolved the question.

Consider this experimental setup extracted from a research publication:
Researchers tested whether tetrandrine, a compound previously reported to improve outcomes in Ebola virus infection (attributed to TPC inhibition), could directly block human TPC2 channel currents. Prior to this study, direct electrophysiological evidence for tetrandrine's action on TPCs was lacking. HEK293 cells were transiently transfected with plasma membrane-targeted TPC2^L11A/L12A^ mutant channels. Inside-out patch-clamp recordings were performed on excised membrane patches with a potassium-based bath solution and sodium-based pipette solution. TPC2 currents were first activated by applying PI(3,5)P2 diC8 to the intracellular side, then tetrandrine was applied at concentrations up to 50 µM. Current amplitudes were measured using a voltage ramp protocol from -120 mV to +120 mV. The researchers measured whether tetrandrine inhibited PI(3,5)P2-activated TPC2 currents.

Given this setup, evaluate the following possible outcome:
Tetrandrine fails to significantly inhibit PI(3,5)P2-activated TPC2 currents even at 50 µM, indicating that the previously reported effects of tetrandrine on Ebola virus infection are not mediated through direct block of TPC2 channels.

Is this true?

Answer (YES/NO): NO